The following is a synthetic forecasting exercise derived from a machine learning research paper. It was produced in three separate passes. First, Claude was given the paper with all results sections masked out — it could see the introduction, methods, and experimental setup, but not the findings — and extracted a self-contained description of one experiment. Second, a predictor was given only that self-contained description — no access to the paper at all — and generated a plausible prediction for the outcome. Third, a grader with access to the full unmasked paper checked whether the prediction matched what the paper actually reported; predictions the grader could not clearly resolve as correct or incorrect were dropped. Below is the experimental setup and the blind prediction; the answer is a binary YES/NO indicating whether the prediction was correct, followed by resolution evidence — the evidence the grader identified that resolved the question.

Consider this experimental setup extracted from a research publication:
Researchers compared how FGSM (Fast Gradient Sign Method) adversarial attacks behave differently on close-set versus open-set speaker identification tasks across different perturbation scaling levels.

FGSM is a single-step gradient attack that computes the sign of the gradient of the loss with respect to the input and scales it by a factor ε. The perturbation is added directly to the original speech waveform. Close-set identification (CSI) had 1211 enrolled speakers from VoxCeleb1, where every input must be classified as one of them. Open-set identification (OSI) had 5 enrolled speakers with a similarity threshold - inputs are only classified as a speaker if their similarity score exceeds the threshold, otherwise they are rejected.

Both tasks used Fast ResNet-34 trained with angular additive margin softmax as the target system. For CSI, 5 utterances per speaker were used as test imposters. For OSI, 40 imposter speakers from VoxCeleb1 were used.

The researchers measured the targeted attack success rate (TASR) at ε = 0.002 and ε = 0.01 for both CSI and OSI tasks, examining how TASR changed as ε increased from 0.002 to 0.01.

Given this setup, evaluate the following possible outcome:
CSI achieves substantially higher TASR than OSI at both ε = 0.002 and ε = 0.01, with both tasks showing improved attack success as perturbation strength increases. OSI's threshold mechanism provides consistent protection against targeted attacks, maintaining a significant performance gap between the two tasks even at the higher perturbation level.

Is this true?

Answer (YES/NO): NO